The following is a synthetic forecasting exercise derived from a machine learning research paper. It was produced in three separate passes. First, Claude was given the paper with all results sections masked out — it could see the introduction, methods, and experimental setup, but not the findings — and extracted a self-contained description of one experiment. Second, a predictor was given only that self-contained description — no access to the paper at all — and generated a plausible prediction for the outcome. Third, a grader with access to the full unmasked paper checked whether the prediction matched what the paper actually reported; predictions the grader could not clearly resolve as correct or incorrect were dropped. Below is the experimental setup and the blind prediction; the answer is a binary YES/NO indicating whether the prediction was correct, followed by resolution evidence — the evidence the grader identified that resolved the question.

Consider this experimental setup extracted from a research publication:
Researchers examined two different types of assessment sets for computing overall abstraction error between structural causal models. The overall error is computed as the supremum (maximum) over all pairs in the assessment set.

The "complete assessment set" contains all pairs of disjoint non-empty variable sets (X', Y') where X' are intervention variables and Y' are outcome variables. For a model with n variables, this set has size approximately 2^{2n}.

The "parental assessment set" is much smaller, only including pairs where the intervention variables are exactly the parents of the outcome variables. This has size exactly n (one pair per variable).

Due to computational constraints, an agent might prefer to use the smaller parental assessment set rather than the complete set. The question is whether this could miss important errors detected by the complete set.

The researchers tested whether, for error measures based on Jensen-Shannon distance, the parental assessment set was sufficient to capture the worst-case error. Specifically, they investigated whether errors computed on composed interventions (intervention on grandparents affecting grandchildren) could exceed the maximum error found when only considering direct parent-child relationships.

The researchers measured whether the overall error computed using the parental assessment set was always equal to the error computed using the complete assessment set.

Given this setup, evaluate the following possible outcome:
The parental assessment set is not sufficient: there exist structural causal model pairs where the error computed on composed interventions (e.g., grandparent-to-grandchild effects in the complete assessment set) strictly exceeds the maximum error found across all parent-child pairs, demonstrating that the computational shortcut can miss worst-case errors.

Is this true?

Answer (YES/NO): YES